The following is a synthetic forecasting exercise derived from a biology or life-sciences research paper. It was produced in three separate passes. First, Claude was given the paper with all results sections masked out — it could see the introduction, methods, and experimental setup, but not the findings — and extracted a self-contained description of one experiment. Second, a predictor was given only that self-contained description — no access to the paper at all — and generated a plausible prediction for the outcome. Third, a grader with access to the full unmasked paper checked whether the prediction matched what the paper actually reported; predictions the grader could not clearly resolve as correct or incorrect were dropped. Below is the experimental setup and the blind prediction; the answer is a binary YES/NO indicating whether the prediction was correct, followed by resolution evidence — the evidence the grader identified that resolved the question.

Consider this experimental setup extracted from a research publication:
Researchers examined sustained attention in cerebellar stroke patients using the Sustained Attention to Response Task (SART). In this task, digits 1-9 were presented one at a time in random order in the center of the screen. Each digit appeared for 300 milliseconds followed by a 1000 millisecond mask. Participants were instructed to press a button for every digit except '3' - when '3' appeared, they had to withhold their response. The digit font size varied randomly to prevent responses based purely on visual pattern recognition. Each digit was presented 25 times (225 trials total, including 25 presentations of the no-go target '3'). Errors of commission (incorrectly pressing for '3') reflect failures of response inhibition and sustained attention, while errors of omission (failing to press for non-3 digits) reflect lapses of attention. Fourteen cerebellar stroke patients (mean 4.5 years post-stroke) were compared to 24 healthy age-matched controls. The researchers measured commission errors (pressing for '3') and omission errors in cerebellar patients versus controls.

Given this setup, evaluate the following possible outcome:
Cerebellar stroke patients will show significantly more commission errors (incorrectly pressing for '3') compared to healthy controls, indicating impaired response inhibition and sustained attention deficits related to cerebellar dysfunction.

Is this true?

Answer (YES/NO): NO